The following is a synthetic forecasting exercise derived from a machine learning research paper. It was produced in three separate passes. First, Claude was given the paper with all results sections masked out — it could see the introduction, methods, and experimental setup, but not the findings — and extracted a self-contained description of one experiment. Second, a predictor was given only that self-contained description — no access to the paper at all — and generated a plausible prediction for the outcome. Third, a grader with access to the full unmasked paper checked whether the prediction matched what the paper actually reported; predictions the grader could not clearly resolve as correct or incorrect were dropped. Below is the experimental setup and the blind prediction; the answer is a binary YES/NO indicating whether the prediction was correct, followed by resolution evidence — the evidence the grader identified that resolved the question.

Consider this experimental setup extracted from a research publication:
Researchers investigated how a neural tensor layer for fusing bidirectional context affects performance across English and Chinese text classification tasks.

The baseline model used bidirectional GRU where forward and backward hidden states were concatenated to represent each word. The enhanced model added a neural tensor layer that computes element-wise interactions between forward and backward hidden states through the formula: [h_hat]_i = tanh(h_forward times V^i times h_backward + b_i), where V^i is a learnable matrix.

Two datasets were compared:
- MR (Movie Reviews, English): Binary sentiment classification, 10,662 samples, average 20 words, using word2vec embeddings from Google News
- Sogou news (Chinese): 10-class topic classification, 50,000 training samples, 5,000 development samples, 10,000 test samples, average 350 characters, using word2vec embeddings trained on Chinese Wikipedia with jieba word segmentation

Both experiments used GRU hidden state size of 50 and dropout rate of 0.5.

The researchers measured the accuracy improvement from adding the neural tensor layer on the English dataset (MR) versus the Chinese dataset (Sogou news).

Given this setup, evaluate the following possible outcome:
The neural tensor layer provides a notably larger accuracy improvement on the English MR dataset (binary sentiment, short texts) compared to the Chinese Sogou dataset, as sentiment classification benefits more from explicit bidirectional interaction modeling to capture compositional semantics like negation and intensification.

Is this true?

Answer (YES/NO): NO